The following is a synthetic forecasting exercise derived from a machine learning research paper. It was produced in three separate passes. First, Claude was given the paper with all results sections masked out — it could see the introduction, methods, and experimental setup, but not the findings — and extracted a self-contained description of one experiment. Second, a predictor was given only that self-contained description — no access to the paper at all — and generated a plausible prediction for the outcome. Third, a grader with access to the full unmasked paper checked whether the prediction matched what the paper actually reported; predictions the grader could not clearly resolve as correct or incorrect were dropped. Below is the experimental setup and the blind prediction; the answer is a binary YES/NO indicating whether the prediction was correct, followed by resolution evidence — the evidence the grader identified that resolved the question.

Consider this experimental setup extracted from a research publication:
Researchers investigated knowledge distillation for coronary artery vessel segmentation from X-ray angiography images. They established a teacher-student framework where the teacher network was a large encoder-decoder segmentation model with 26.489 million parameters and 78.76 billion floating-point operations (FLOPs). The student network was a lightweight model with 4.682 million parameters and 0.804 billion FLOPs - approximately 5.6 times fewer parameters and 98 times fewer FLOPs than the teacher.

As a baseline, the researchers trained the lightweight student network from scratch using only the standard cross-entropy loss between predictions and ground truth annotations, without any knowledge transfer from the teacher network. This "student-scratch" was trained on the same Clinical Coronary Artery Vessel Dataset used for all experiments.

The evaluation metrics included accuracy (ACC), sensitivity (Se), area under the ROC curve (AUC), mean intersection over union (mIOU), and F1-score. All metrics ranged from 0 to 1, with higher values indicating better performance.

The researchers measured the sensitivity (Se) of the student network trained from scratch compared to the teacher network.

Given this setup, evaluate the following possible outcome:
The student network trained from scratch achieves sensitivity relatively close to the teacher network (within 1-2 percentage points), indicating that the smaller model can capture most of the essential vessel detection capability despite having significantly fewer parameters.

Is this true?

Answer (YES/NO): NO